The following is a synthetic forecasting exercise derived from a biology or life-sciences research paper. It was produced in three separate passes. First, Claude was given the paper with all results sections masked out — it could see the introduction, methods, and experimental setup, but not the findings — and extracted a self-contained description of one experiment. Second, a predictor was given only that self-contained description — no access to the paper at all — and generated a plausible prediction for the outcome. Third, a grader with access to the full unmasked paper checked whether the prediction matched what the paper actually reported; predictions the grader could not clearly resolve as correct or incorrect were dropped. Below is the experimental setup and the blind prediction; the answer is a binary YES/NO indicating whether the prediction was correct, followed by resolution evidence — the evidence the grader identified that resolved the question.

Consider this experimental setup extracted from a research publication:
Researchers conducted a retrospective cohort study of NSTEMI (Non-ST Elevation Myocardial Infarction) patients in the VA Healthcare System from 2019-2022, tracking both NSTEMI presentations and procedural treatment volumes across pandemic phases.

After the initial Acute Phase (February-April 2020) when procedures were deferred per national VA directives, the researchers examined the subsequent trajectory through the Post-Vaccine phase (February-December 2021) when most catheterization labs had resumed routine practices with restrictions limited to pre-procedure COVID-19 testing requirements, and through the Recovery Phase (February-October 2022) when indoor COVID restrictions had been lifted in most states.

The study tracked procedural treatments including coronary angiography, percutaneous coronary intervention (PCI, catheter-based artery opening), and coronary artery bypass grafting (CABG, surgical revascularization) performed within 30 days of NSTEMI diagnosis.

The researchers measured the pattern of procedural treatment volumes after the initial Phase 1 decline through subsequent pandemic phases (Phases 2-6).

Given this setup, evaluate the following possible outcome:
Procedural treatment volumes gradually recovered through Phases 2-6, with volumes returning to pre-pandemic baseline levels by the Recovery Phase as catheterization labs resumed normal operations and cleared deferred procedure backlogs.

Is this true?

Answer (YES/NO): NO